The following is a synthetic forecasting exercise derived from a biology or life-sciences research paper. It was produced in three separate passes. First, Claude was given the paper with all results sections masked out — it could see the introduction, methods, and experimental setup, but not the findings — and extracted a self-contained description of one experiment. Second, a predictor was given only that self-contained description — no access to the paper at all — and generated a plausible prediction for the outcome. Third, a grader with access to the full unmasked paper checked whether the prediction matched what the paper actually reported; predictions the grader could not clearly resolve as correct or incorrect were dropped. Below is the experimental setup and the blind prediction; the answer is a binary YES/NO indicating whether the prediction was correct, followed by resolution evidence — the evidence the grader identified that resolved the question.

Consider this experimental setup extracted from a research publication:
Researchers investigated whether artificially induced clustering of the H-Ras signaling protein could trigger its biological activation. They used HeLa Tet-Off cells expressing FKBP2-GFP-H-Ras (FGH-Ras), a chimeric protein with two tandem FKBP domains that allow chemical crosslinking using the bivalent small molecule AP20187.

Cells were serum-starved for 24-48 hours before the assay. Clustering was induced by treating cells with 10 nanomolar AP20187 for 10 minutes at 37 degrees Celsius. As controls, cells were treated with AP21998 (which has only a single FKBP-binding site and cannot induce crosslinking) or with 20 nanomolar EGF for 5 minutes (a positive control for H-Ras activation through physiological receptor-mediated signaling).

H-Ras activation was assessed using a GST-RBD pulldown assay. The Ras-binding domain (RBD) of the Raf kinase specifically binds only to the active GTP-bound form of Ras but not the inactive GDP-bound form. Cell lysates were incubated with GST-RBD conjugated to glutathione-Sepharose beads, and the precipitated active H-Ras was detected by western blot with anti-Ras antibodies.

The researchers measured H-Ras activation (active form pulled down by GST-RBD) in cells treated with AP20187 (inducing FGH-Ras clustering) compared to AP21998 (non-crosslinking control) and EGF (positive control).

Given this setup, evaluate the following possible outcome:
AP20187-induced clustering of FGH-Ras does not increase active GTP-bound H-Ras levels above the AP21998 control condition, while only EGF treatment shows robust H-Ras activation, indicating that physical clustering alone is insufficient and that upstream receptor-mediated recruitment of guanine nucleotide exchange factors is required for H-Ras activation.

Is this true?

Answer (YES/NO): NO